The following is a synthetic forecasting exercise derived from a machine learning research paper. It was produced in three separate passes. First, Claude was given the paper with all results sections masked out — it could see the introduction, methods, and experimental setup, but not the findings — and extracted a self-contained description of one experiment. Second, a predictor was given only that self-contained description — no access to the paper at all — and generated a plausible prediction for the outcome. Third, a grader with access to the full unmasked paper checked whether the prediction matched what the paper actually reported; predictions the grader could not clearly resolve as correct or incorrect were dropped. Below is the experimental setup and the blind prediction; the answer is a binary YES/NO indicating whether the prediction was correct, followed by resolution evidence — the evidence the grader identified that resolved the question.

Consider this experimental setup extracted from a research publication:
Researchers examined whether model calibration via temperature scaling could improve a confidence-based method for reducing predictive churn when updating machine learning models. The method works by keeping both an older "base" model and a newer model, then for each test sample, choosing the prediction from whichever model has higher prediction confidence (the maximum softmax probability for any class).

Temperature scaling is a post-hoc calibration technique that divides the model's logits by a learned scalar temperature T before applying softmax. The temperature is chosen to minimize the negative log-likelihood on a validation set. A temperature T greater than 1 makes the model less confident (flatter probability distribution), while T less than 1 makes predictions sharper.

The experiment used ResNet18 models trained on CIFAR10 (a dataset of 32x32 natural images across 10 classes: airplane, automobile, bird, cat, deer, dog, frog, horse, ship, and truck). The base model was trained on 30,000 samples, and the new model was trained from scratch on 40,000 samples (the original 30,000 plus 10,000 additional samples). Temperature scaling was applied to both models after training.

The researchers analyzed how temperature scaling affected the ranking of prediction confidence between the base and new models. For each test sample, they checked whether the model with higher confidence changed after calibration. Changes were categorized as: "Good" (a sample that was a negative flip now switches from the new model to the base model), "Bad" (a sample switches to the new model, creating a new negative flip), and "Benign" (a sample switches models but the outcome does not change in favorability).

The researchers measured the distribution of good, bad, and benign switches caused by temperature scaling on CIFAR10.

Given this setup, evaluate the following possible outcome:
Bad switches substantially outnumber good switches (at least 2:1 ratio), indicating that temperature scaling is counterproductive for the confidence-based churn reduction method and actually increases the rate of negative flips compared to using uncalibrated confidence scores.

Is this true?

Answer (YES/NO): NO